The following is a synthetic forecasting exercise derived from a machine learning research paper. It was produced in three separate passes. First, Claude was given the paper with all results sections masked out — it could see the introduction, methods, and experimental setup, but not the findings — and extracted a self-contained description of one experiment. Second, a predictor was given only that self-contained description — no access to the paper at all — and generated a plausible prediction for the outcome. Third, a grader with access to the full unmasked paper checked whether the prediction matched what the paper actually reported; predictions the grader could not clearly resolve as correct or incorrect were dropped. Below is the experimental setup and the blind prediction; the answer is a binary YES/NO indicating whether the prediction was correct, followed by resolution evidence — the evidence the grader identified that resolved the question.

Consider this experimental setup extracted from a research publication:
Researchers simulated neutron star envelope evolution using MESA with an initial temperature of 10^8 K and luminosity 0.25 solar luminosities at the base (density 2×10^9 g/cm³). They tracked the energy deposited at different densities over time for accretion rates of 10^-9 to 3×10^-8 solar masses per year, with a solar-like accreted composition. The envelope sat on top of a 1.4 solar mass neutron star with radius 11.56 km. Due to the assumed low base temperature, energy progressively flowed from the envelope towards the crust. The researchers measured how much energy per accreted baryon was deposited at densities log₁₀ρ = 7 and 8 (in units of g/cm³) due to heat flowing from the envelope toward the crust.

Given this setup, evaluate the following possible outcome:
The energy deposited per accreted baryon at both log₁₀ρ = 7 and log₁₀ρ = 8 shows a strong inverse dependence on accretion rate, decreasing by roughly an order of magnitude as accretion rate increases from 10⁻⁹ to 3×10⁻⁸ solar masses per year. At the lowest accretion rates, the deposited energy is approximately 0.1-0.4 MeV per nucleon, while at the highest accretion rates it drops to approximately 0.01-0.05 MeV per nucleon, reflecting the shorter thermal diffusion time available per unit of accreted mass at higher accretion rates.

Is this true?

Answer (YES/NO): NO